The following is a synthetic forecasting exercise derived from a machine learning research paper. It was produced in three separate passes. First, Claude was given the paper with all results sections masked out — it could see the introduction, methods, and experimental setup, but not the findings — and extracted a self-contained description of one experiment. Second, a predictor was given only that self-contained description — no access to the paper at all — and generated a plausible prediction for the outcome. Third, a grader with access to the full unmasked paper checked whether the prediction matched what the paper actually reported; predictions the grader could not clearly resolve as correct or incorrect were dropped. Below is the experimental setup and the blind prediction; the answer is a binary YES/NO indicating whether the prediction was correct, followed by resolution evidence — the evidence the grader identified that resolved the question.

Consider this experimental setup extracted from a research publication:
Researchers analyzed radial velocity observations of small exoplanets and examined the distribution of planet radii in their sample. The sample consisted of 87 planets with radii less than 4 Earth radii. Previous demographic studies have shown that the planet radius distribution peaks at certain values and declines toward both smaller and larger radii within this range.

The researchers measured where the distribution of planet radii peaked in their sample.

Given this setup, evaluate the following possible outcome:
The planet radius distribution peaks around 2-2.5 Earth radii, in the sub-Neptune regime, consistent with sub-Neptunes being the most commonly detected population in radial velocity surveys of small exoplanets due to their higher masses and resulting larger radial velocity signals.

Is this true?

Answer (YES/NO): YES